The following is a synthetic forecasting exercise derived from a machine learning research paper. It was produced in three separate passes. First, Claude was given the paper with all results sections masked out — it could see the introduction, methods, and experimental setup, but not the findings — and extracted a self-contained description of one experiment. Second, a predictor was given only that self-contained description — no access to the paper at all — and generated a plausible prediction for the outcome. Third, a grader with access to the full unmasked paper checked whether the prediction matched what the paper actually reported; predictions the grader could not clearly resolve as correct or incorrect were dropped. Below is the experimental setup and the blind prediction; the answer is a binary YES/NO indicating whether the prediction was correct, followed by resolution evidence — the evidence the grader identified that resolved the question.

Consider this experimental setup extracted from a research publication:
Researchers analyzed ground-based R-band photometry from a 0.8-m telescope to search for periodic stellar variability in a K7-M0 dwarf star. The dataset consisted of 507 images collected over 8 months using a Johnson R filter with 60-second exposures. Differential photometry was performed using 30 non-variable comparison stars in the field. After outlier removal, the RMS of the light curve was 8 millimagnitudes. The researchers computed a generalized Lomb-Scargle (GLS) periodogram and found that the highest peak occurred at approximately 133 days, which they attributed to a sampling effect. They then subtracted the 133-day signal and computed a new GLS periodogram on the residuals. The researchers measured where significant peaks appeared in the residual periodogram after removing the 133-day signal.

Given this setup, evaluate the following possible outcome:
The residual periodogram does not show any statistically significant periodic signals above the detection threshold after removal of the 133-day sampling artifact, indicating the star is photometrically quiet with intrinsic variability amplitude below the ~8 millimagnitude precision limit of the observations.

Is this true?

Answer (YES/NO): NO